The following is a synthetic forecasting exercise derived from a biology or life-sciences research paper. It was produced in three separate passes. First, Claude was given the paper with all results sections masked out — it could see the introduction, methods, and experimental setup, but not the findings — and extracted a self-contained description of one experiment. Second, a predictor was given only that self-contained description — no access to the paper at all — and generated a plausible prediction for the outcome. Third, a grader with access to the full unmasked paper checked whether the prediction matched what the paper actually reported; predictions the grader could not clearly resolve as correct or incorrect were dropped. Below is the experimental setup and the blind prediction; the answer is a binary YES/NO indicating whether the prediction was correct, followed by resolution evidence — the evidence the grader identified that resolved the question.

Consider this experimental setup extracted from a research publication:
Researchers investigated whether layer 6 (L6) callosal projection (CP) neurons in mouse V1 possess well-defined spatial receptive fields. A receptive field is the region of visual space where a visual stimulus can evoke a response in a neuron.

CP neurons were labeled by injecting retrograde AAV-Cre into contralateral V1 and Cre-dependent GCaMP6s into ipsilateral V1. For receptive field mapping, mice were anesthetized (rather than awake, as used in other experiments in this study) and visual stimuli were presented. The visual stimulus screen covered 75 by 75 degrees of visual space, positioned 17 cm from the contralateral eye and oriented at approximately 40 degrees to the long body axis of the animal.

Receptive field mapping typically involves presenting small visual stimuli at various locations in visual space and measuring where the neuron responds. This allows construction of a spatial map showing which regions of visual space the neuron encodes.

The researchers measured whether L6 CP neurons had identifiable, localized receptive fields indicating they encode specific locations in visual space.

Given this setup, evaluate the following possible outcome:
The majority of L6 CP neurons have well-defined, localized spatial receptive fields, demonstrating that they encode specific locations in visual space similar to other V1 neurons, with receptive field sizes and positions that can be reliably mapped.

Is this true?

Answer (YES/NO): NO